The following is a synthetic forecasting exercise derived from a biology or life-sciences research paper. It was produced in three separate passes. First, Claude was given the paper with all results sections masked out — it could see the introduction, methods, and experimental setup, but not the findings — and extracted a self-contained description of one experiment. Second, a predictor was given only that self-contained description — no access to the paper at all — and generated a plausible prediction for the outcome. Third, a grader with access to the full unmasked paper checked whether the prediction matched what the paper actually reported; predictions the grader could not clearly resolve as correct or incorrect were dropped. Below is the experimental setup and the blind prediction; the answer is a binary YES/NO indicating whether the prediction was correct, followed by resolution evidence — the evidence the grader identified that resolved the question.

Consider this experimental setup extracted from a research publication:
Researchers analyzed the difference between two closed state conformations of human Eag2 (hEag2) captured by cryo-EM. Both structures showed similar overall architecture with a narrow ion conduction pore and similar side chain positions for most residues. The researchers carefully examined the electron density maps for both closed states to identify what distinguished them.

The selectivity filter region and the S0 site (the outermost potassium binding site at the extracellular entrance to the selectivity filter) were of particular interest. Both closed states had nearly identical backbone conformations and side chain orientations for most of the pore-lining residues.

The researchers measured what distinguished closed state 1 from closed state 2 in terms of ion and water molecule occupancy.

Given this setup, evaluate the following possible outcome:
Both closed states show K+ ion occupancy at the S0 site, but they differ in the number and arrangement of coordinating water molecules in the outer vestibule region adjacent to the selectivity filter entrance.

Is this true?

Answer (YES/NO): NO